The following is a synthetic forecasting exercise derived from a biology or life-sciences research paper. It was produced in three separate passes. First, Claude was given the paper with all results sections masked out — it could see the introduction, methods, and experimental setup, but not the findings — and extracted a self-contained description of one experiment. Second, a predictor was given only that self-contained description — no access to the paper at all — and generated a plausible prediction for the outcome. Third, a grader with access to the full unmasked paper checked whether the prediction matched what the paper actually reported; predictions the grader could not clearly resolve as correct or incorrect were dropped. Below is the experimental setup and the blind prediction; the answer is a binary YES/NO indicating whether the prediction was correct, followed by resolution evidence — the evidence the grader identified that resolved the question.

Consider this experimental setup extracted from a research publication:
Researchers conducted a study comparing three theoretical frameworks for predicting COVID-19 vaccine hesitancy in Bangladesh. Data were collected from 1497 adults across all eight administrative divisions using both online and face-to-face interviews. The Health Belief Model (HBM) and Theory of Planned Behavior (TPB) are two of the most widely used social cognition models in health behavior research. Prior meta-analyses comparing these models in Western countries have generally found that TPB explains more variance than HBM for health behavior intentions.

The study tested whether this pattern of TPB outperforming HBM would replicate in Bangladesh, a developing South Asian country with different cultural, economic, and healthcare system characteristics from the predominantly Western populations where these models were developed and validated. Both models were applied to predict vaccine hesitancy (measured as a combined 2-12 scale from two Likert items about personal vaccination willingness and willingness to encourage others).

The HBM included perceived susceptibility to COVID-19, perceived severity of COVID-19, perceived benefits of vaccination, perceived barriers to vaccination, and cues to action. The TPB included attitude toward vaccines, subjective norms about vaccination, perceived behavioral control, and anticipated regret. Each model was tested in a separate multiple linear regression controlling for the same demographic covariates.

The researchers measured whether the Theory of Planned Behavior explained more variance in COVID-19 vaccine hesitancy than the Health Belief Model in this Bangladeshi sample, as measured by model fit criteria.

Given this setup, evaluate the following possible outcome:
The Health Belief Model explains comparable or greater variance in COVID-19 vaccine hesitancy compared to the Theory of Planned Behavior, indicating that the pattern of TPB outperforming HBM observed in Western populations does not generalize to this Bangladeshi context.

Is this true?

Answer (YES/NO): NO